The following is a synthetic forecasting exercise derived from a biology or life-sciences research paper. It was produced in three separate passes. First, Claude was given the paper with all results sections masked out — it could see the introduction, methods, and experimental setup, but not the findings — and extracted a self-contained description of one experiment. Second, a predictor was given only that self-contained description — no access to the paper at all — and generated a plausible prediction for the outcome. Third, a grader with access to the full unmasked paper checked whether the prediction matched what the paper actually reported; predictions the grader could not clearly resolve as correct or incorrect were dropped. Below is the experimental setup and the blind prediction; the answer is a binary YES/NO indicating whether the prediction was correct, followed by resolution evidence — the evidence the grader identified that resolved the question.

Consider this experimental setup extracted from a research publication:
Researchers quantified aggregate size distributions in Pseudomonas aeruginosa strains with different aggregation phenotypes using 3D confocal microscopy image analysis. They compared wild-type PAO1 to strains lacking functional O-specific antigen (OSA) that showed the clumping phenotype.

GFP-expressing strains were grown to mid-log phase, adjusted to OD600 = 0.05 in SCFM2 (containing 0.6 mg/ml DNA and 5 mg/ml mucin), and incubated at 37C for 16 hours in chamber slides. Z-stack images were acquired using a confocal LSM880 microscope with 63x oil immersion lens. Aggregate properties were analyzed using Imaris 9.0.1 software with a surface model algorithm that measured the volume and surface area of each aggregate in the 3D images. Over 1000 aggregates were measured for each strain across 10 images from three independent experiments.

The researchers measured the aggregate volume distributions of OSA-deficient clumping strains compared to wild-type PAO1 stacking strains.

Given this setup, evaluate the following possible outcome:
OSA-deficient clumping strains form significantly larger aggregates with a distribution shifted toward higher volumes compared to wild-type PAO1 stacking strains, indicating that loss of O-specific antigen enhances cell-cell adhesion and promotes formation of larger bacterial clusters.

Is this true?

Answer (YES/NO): NO